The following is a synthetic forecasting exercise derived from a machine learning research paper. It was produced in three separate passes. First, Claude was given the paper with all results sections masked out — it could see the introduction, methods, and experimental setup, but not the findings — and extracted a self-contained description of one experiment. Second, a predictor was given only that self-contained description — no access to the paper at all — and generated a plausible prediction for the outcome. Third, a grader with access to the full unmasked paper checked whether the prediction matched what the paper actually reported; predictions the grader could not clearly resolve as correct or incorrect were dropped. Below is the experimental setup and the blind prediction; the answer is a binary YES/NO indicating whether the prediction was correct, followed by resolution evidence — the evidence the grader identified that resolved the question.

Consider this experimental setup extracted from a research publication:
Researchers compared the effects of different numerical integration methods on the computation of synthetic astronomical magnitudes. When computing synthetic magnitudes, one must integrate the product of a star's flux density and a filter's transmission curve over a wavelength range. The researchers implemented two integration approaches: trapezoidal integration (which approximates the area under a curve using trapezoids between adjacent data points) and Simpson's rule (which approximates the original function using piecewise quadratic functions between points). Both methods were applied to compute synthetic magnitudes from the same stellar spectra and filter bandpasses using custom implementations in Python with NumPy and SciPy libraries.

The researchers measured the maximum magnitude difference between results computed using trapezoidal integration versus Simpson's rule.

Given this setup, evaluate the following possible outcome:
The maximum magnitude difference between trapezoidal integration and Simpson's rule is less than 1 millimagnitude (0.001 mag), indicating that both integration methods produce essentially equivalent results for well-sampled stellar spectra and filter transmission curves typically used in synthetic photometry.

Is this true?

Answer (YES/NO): NO